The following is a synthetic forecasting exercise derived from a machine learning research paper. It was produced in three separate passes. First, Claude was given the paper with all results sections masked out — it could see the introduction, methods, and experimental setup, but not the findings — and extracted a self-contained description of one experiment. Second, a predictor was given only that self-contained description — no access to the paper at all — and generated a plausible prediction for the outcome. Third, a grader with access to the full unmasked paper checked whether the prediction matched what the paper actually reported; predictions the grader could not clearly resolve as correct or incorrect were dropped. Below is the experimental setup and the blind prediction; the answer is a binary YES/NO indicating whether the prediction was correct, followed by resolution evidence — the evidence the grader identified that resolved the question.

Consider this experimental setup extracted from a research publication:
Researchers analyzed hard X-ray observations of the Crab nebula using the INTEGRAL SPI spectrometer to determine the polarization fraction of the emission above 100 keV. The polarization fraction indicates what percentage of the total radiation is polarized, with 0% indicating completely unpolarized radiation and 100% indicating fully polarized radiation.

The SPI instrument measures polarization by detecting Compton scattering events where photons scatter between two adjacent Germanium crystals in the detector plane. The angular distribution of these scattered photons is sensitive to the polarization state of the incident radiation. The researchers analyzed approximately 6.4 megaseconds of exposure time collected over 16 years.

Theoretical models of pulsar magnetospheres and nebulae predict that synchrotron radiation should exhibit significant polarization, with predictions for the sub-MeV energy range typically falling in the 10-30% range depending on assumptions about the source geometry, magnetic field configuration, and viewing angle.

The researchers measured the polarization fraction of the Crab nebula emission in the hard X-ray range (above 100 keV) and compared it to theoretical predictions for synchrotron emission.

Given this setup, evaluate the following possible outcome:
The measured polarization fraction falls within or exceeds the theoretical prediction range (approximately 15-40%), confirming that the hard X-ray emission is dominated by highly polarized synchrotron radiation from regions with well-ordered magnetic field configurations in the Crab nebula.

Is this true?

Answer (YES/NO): YES